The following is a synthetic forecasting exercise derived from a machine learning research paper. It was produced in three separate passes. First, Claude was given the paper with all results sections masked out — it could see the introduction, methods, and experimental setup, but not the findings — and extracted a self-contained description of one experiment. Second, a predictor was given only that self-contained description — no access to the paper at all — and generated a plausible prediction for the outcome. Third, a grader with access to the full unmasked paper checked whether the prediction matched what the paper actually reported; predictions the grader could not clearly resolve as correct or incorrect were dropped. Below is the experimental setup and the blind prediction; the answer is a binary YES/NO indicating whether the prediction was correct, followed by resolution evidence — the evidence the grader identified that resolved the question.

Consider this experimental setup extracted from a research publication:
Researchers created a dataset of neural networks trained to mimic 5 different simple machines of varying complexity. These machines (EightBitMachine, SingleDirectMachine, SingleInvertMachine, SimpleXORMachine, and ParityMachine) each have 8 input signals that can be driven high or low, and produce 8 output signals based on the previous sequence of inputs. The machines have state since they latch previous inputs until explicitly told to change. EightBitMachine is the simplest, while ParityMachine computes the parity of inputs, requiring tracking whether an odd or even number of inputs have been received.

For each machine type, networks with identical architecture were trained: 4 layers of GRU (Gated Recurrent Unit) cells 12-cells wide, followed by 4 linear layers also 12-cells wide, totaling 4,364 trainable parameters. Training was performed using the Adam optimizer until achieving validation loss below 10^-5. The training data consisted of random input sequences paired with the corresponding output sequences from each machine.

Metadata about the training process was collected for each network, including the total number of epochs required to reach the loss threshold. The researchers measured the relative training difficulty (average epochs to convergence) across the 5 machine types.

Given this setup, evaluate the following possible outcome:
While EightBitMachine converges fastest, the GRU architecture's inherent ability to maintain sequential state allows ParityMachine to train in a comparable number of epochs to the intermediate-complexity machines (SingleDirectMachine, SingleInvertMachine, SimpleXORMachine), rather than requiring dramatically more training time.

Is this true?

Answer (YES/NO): NO